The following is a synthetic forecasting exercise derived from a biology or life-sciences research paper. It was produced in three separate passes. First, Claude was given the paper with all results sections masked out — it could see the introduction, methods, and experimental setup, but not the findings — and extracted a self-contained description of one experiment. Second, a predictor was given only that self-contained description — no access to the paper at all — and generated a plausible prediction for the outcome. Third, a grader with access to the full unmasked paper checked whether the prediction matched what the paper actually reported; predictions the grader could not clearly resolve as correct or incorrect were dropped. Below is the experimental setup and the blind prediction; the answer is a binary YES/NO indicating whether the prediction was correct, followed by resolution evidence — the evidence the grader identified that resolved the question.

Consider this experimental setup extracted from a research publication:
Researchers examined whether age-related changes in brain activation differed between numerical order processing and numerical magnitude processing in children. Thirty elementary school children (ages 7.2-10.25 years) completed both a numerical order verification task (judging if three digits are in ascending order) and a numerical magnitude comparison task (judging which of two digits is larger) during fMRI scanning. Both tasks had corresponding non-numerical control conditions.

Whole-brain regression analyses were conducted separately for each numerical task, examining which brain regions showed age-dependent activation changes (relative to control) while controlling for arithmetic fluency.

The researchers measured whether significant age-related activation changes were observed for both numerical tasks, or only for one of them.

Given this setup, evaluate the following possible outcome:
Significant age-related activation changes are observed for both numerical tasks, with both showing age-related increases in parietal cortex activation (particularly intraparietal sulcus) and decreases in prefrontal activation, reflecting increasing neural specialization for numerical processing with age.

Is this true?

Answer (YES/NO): NO